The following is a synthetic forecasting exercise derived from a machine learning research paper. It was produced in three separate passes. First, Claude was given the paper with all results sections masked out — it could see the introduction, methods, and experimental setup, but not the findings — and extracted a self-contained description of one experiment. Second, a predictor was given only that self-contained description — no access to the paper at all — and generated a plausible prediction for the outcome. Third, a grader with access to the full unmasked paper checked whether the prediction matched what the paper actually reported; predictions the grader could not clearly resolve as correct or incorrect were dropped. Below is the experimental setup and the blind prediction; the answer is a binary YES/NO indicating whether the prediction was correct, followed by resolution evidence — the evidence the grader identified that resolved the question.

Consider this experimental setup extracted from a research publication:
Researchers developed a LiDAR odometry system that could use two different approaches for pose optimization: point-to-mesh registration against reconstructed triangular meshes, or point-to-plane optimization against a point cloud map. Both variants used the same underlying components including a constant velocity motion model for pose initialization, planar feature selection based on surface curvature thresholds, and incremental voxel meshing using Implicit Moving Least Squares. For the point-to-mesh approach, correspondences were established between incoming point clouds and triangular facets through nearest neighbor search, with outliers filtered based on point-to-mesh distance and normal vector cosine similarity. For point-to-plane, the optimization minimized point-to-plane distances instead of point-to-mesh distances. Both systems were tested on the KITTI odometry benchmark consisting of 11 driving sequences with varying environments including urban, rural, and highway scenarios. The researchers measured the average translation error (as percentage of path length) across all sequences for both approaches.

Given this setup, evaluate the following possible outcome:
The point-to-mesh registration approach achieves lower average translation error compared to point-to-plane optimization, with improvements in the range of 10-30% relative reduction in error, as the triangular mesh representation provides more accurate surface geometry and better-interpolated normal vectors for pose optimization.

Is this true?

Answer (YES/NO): YES